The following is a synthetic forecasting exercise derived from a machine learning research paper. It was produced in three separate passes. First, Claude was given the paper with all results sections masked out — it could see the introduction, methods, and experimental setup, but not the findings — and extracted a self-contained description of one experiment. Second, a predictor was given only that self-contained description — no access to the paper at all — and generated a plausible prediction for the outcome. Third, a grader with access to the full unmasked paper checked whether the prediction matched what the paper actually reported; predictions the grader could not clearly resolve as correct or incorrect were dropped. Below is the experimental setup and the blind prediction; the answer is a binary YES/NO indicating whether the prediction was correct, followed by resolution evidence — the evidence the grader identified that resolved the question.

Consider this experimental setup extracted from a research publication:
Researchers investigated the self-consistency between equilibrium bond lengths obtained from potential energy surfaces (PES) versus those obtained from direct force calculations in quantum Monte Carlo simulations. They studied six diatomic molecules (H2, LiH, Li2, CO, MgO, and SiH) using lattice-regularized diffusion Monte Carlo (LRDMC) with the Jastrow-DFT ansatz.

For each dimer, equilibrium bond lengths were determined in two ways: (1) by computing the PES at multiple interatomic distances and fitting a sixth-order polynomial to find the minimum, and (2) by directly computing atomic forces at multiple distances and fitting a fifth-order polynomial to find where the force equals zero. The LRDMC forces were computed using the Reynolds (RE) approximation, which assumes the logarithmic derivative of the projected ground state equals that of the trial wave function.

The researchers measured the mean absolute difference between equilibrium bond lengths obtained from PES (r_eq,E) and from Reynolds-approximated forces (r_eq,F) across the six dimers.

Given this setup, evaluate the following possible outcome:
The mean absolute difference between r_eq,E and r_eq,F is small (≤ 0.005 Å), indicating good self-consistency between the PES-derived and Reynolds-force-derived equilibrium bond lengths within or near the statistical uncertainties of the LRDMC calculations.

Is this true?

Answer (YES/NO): NO